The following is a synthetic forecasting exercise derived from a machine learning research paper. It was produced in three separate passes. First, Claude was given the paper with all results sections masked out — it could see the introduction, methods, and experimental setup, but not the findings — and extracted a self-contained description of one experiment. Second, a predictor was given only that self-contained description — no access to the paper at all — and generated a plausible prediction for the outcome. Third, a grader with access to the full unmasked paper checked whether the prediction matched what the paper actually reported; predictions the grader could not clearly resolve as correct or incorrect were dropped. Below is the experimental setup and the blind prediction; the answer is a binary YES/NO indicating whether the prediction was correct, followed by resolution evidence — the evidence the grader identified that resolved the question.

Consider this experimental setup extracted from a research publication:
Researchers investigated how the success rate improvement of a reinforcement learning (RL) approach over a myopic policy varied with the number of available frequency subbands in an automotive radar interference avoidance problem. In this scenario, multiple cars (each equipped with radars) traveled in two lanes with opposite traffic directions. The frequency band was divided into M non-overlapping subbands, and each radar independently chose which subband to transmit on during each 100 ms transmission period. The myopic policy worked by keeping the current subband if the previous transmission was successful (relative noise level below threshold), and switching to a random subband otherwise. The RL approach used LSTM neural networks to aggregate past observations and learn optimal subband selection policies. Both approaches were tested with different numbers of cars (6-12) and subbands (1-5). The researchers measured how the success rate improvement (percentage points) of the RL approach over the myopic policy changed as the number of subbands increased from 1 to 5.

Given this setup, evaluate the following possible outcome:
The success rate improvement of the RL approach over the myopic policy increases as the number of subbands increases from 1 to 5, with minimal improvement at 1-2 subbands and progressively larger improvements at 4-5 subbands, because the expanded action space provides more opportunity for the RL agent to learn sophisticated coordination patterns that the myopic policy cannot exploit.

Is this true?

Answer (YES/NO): NO